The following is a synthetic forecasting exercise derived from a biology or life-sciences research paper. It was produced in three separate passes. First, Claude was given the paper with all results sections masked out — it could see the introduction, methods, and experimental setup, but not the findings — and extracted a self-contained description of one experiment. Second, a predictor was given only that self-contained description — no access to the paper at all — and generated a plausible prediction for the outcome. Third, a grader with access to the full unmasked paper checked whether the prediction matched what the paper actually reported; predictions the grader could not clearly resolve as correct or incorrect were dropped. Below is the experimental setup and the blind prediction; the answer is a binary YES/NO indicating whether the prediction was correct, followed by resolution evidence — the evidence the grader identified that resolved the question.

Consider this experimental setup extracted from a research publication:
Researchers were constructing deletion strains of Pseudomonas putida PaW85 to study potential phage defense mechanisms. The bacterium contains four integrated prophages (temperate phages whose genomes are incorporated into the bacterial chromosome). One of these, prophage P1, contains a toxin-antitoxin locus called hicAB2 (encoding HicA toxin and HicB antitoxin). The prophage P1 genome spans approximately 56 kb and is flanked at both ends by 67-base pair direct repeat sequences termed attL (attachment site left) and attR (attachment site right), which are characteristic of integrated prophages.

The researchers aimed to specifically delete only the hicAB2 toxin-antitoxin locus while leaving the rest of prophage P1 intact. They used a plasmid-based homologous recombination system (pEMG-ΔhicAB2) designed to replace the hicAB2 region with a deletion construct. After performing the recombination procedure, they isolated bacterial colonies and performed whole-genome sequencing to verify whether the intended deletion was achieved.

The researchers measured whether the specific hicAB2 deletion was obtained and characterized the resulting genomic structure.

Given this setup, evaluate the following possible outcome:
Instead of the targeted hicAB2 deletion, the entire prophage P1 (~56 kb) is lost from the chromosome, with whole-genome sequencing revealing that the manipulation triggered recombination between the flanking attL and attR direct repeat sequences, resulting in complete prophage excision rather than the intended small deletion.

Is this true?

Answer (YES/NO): YES